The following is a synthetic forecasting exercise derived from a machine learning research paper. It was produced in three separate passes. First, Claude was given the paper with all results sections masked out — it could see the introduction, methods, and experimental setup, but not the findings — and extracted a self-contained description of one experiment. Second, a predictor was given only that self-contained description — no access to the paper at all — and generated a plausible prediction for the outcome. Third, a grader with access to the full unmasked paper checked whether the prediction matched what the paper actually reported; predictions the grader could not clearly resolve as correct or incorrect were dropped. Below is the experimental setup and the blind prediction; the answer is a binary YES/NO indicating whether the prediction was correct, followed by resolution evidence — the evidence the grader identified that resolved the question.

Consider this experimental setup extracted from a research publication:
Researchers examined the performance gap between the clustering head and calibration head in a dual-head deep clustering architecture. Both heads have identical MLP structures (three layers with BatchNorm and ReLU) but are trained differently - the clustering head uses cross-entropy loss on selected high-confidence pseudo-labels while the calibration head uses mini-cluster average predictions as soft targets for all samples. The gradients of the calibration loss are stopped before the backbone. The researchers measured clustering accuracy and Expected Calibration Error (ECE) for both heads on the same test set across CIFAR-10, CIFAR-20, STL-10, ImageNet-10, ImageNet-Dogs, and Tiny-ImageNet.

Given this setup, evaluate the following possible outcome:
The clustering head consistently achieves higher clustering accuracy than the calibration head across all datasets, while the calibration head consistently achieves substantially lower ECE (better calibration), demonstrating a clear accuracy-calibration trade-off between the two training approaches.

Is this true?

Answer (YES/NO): NO